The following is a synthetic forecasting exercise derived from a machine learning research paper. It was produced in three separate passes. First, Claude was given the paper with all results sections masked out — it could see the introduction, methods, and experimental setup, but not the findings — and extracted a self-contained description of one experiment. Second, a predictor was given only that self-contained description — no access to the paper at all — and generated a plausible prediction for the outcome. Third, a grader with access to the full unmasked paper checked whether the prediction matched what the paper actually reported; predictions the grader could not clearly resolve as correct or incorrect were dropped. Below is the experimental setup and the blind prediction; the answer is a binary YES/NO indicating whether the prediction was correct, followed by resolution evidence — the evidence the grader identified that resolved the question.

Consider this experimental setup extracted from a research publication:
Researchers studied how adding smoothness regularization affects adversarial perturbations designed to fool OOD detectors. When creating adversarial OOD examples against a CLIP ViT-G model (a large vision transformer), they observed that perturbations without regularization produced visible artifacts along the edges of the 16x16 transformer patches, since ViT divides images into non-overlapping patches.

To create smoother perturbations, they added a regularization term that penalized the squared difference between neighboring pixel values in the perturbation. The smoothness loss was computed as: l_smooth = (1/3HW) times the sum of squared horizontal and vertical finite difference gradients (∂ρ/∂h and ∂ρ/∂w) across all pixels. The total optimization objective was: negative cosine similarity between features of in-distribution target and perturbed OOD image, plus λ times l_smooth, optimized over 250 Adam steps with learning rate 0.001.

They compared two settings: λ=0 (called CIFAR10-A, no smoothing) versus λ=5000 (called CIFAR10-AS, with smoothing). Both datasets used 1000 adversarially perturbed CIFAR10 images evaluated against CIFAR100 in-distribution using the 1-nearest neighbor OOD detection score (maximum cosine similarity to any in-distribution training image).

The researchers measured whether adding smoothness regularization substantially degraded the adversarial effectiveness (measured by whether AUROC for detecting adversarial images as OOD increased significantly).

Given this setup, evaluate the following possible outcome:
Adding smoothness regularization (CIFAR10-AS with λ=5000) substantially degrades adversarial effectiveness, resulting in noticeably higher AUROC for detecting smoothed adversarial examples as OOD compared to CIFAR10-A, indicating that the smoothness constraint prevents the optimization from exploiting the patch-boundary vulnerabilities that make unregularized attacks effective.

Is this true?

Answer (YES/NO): NO